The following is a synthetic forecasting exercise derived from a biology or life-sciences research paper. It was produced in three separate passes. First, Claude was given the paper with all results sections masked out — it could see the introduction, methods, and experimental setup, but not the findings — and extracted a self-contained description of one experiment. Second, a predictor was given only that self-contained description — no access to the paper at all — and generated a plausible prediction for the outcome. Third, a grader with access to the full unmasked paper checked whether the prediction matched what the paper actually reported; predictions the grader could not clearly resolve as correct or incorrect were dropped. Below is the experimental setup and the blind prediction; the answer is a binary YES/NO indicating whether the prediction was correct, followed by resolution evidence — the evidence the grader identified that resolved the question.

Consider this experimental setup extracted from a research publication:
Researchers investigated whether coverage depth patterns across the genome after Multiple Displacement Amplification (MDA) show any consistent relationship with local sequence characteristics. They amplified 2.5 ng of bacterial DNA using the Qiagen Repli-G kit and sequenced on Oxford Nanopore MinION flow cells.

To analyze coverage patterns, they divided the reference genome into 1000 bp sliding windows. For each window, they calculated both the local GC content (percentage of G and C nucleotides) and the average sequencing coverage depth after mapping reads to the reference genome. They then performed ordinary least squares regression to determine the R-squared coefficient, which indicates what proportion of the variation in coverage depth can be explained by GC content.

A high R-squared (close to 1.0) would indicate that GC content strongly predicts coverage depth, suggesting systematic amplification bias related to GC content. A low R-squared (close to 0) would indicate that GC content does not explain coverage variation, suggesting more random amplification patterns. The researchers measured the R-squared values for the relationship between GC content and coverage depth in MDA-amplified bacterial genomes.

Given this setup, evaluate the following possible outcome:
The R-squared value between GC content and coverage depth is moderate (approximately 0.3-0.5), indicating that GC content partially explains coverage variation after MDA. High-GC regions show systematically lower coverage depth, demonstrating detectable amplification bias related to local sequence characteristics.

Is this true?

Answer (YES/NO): NO